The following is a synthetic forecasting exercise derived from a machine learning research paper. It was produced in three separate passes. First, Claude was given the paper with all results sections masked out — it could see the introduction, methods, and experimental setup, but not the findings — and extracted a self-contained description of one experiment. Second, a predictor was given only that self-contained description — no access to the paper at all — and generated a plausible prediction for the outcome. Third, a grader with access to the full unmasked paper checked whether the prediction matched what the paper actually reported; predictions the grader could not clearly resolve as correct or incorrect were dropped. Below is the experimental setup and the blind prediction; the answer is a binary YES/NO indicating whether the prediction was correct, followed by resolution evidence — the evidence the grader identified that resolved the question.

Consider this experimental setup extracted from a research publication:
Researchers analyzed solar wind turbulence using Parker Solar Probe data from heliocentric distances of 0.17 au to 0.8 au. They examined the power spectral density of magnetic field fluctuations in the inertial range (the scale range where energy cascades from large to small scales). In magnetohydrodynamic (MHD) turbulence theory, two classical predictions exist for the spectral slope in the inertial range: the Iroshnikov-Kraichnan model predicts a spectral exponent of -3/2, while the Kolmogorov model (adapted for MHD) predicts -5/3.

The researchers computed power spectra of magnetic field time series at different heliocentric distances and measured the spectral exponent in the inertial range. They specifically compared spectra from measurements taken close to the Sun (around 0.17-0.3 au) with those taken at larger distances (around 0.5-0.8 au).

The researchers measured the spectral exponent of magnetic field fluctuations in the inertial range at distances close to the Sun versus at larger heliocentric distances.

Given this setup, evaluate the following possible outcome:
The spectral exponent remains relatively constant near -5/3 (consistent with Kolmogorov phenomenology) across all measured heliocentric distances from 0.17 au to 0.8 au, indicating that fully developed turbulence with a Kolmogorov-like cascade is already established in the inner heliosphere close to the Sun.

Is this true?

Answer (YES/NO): NO